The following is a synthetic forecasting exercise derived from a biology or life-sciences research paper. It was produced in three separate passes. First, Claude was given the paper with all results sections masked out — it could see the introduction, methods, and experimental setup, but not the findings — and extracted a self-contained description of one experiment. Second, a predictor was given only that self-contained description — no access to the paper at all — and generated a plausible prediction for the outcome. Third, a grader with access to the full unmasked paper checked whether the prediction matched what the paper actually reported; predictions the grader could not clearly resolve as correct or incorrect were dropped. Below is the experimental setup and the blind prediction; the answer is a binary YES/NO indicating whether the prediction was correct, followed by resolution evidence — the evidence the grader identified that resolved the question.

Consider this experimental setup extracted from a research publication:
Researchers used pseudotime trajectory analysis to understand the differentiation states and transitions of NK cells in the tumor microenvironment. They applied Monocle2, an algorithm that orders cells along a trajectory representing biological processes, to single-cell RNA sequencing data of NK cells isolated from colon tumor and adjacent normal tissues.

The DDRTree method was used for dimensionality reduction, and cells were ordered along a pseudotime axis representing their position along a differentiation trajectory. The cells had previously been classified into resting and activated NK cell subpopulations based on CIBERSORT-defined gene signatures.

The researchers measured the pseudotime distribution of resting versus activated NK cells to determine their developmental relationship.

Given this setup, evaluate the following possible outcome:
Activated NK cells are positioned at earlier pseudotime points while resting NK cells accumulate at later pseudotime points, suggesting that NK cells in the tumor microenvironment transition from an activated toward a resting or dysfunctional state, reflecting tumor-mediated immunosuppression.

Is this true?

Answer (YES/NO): YES